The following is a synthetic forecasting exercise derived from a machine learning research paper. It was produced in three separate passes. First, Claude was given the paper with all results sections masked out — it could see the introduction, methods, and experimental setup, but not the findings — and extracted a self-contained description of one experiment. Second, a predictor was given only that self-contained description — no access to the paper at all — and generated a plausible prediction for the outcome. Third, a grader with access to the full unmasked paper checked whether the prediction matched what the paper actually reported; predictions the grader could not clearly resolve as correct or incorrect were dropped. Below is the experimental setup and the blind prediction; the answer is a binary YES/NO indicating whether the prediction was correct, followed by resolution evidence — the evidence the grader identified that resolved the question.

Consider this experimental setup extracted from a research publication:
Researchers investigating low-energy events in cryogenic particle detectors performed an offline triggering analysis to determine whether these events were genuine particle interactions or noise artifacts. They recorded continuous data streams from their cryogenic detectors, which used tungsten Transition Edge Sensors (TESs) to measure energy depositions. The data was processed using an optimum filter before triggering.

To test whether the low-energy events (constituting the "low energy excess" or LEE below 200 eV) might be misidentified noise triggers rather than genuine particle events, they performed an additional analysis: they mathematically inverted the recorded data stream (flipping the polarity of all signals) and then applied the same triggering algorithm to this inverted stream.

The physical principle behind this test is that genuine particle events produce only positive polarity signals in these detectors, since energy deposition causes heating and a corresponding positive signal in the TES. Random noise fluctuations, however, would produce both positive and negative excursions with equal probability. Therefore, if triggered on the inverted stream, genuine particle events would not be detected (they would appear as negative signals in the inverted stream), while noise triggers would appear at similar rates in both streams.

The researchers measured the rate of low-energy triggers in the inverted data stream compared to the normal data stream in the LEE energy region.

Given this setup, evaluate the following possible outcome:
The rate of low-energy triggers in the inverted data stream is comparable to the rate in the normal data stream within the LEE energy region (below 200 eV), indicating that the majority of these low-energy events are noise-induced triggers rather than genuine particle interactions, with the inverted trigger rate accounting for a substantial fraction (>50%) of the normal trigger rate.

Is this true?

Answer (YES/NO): NO